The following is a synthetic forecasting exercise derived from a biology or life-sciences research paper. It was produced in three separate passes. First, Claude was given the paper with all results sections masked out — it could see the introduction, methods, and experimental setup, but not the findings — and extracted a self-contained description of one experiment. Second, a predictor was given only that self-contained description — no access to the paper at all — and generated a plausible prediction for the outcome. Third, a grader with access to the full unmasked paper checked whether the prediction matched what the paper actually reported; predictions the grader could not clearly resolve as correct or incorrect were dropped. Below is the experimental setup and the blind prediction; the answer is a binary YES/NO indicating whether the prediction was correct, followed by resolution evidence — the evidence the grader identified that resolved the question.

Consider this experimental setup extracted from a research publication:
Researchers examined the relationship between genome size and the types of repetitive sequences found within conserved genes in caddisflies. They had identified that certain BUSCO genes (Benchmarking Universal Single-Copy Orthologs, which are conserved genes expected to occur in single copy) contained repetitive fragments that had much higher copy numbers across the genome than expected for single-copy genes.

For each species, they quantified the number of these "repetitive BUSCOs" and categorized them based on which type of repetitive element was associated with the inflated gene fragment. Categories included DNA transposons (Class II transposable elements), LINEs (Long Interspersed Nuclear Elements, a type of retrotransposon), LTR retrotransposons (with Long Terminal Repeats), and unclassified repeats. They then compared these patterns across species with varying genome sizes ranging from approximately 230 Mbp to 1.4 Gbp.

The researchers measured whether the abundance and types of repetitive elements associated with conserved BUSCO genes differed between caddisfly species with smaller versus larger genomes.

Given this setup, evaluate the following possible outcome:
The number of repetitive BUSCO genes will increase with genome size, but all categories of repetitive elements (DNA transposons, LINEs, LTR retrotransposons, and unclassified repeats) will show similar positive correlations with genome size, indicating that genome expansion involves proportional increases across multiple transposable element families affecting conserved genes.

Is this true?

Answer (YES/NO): NO